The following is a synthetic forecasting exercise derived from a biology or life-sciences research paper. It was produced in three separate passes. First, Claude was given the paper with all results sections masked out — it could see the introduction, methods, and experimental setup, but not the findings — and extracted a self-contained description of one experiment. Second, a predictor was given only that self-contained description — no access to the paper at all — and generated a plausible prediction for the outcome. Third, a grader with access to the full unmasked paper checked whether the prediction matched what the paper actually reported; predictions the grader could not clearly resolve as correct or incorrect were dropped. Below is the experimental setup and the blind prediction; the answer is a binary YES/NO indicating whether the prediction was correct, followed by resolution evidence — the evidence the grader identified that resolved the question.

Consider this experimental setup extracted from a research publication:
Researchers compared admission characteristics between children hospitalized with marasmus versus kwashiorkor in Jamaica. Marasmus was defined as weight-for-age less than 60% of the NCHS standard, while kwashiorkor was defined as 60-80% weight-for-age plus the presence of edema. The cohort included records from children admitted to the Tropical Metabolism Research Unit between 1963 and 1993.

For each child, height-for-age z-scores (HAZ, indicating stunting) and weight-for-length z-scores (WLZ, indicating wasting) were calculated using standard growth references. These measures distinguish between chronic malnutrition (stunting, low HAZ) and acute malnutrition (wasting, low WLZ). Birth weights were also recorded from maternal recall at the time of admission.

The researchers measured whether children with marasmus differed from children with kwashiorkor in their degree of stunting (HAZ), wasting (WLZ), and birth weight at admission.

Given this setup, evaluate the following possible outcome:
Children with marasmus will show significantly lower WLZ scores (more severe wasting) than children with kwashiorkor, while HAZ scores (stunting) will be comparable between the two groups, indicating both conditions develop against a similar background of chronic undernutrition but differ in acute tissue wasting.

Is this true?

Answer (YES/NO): NO